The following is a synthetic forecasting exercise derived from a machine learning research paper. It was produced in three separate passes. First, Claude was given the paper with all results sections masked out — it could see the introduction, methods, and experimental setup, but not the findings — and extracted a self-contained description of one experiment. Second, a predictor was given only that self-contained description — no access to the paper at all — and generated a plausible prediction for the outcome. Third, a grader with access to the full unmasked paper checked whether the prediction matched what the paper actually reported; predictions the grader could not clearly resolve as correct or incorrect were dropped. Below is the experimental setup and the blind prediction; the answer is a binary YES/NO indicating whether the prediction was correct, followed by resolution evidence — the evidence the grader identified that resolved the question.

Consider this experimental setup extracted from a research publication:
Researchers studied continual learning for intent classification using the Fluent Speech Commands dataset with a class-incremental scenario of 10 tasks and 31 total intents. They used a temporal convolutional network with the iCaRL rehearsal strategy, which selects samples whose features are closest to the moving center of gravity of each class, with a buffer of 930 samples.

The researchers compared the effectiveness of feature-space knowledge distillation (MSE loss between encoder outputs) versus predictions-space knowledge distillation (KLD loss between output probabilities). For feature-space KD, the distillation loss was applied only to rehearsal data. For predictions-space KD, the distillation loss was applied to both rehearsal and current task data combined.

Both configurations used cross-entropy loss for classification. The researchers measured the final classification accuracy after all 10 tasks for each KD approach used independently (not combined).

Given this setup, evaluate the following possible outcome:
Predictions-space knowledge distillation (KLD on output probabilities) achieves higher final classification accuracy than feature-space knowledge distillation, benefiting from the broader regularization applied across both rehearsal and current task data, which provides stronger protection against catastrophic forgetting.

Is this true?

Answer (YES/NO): NO